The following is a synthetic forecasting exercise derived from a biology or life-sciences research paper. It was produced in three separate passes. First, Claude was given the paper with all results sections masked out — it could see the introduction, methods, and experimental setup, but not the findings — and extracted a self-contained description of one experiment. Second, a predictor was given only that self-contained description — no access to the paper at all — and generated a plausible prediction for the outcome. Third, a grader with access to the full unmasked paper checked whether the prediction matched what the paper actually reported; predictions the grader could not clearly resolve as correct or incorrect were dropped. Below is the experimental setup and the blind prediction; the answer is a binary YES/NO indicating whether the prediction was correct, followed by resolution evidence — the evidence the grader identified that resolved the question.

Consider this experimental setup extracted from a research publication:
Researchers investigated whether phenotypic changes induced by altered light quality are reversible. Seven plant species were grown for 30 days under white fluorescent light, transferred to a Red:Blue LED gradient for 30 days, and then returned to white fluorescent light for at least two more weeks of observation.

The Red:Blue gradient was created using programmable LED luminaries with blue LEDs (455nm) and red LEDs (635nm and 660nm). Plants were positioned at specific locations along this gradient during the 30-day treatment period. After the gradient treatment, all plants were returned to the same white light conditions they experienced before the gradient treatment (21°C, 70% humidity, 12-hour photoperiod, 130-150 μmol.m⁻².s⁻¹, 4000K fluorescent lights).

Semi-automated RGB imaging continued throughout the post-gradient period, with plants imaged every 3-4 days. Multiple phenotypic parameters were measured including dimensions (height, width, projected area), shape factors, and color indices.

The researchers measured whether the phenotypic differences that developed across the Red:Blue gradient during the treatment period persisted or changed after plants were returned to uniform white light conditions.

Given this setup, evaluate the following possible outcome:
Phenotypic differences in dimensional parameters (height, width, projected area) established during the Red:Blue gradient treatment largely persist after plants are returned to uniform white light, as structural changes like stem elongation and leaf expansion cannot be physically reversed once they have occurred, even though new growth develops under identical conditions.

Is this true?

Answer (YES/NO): NO